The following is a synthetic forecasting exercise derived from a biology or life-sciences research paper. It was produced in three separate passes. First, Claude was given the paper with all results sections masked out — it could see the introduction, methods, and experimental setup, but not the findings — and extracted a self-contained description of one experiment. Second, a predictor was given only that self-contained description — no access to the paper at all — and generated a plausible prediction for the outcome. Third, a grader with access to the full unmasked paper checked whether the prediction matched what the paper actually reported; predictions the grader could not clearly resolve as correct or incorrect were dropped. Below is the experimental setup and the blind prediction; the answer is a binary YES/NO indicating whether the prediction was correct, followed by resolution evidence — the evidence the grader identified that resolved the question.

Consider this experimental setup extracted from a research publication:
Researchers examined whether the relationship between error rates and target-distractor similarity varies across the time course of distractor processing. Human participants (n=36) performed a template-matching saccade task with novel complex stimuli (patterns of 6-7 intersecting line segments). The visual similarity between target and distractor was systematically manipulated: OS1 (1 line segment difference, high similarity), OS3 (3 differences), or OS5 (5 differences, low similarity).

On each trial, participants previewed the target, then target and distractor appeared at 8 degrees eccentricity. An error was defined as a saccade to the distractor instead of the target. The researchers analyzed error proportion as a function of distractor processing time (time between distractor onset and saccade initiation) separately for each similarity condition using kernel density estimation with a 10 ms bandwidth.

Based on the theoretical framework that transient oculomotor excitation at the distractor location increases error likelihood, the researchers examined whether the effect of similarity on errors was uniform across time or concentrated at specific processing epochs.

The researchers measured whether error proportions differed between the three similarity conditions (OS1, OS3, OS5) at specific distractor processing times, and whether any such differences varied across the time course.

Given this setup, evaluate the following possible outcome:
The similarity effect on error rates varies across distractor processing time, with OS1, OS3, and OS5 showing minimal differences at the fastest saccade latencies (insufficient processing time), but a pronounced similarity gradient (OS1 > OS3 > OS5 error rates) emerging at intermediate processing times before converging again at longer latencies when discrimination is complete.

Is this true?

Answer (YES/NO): NO